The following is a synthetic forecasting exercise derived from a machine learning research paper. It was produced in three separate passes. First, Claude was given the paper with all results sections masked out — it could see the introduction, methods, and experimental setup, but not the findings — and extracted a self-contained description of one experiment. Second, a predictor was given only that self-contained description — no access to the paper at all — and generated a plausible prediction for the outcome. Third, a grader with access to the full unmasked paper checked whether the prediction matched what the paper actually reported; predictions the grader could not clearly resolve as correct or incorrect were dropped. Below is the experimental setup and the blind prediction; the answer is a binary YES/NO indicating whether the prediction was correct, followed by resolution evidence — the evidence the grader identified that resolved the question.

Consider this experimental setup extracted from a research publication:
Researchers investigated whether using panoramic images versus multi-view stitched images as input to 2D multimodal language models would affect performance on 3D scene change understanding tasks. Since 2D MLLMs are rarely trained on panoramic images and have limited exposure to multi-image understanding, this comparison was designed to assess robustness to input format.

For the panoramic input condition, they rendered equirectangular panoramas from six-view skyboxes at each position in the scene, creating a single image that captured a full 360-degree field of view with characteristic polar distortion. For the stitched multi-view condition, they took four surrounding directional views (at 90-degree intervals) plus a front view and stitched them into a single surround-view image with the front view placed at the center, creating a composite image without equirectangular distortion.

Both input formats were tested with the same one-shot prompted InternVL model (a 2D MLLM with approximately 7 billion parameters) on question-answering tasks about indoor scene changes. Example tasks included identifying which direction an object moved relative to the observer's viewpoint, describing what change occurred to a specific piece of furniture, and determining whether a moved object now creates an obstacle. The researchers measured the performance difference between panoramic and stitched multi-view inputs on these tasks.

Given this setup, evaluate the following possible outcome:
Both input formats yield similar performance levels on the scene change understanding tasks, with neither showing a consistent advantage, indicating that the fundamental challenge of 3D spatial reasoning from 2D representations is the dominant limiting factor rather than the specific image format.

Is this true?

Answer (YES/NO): YES